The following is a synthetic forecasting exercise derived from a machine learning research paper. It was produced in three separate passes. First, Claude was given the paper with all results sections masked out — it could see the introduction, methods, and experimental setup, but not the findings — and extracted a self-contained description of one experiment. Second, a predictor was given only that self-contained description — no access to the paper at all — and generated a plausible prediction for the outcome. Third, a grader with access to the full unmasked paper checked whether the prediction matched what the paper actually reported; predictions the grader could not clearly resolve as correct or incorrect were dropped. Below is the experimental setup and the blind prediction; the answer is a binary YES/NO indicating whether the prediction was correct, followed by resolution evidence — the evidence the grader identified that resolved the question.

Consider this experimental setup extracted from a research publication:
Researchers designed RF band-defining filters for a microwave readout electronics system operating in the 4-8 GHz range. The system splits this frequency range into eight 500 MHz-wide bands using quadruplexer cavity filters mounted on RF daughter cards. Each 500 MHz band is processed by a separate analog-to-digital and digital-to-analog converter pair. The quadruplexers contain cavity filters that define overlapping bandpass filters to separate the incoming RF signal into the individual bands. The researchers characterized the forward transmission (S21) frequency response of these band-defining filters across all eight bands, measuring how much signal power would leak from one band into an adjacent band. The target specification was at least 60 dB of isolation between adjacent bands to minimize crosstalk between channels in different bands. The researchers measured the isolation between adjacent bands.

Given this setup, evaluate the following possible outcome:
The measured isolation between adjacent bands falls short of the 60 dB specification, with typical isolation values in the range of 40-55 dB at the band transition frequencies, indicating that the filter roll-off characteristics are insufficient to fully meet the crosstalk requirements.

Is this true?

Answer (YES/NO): NO